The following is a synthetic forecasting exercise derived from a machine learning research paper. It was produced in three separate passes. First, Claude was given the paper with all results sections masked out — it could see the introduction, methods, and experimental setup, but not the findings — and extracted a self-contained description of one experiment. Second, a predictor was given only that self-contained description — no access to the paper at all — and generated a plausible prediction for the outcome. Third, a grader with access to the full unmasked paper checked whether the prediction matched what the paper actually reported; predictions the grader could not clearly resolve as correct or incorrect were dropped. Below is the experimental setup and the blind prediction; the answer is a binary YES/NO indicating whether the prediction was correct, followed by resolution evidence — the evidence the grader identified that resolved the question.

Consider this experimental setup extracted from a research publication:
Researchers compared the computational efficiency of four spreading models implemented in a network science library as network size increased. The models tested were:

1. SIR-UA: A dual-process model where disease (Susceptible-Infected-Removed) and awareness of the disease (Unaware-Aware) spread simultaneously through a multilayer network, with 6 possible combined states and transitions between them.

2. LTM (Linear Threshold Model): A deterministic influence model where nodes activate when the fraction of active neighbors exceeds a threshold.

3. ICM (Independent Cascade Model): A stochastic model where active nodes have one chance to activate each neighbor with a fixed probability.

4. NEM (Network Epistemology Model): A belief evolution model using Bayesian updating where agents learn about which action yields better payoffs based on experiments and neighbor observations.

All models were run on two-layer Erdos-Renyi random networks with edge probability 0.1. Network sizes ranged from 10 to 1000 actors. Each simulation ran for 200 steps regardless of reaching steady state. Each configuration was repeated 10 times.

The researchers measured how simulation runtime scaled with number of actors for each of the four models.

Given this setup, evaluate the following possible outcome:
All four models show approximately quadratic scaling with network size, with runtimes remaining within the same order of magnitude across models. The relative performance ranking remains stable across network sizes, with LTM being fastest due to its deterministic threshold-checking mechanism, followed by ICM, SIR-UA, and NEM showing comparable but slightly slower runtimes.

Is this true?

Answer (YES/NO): NO